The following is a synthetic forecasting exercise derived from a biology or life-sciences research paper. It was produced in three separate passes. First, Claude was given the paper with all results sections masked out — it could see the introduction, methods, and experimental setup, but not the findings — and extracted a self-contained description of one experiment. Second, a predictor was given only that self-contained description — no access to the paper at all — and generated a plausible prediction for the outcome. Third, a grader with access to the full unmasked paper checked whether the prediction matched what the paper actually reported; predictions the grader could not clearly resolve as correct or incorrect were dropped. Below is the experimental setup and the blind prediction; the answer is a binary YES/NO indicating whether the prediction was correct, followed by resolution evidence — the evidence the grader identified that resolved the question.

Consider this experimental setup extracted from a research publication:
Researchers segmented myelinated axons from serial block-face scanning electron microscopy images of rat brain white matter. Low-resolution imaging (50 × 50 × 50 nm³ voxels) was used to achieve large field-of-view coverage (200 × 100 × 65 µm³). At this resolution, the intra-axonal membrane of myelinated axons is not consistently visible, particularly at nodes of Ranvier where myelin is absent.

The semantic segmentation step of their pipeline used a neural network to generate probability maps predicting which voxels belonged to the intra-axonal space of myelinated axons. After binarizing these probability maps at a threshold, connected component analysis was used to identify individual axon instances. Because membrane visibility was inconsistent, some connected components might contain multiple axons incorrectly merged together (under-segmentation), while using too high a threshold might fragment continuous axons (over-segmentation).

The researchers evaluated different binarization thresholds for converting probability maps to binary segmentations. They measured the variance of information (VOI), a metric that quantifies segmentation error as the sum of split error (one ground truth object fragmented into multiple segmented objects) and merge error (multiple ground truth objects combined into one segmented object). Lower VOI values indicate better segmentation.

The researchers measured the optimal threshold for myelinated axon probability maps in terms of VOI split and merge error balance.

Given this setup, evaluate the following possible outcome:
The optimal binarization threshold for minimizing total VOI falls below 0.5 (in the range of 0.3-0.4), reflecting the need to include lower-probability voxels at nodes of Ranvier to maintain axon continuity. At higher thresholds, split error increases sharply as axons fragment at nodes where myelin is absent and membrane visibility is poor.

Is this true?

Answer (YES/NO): NO